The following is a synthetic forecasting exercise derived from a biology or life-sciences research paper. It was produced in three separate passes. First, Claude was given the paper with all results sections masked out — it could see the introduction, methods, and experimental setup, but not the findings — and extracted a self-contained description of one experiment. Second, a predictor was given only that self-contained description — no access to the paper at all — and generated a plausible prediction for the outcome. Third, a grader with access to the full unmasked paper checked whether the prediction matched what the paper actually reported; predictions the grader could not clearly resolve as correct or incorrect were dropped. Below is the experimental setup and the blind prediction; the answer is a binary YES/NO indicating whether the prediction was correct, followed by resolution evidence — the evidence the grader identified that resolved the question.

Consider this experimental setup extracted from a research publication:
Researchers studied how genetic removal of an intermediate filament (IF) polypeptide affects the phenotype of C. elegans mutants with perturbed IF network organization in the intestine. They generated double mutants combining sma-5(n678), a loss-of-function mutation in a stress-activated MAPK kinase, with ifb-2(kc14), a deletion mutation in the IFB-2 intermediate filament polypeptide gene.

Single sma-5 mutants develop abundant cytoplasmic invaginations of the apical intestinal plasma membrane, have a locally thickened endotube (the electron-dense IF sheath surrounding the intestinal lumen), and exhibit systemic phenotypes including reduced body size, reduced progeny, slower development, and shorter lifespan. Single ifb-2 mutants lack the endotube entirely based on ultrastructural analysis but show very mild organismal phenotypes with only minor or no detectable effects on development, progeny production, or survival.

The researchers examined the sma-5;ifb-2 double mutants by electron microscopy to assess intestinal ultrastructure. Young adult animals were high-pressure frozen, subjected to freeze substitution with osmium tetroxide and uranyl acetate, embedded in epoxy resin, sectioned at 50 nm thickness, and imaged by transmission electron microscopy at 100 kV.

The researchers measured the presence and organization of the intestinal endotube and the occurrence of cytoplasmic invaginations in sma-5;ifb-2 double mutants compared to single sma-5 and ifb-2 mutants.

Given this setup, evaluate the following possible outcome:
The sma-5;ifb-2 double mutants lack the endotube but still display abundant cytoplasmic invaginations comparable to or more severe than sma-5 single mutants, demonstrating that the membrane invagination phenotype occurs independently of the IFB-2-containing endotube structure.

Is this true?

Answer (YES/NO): NO